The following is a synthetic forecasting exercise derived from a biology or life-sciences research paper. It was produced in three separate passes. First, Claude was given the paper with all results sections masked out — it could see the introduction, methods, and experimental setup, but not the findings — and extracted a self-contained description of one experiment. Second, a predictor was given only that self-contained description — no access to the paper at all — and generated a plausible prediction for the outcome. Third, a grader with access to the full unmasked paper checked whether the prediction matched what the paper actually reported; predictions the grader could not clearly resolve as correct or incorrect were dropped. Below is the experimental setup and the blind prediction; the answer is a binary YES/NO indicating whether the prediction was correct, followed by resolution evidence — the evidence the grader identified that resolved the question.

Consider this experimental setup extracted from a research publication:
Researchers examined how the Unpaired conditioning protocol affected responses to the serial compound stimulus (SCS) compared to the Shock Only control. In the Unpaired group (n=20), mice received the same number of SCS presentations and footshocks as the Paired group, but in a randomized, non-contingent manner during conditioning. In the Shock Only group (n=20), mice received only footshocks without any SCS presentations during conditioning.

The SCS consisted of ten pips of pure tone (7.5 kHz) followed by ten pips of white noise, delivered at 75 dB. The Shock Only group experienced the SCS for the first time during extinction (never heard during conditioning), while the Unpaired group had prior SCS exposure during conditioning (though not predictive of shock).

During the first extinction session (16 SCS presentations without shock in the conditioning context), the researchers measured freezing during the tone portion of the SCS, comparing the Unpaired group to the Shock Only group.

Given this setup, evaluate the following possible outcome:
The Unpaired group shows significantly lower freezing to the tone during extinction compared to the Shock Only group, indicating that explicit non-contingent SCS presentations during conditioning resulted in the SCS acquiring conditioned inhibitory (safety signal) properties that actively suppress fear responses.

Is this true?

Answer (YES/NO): NO